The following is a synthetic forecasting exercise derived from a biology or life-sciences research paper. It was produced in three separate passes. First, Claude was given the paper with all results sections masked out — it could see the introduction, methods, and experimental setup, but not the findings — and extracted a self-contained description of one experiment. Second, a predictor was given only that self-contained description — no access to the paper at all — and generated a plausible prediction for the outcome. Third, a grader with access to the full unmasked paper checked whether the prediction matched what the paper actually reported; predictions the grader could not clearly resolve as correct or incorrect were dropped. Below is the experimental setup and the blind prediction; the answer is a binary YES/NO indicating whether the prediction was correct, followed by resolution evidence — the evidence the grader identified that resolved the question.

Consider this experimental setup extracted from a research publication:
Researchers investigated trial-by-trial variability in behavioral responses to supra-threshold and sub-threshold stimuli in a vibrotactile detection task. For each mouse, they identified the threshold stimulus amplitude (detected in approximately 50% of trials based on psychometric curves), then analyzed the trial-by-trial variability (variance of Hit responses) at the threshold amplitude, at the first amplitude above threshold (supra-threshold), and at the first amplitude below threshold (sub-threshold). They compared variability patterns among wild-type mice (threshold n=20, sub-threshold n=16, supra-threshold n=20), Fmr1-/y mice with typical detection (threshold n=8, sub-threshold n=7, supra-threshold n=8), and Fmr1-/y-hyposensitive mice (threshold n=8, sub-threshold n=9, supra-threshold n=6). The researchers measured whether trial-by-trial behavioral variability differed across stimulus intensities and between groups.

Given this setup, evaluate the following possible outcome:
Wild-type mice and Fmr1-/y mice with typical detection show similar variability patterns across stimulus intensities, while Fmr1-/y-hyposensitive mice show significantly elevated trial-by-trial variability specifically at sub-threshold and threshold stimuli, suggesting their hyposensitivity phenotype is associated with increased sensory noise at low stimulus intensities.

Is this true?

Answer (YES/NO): NO